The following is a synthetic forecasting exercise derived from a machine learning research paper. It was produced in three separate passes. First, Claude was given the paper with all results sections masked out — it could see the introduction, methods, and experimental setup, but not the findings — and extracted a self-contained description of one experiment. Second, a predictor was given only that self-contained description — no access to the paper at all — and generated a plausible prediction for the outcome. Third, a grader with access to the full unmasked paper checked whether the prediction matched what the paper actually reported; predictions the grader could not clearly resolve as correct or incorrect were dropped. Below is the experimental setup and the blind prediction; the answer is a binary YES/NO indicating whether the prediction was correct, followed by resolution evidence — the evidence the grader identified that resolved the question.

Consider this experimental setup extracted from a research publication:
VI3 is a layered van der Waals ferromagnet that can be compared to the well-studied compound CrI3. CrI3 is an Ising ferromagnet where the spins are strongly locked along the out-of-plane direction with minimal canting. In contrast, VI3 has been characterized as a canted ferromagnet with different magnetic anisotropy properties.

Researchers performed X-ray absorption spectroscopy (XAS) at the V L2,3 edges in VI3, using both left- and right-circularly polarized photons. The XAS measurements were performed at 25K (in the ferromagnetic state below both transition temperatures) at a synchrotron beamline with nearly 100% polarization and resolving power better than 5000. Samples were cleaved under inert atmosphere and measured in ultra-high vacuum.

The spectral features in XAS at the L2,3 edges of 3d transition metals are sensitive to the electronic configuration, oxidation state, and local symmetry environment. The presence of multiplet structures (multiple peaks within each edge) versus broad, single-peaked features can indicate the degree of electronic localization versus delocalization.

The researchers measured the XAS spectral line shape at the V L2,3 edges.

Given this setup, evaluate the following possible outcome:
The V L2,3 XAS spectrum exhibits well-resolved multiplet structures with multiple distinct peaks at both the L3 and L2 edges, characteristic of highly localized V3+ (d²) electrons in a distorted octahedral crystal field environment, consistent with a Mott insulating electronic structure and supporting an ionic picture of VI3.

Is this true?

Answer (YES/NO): YES